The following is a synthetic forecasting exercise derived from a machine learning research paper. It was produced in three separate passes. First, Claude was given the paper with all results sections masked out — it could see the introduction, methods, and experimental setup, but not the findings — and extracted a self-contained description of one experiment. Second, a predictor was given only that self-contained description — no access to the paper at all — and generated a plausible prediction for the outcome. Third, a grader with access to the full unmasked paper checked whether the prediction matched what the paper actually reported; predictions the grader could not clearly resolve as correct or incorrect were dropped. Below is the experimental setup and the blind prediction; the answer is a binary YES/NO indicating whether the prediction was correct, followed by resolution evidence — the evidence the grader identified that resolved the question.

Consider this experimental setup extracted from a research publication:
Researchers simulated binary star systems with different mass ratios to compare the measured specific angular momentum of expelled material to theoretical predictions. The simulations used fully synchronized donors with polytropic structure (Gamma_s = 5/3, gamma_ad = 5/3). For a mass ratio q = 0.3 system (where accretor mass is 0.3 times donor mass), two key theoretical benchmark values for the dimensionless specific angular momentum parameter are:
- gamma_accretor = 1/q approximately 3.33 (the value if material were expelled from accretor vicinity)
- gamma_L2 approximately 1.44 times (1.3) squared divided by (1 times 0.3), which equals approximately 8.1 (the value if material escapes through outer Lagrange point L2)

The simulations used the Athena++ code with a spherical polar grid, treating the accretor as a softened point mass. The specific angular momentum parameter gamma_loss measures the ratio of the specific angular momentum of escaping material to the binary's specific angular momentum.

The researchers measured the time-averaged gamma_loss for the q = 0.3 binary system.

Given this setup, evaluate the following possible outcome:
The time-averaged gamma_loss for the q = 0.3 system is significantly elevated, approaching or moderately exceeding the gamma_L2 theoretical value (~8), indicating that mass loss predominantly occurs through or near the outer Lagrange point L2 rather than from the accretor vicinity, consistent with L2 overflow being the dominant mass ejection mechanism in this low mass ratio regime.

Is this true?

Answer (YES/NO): NO